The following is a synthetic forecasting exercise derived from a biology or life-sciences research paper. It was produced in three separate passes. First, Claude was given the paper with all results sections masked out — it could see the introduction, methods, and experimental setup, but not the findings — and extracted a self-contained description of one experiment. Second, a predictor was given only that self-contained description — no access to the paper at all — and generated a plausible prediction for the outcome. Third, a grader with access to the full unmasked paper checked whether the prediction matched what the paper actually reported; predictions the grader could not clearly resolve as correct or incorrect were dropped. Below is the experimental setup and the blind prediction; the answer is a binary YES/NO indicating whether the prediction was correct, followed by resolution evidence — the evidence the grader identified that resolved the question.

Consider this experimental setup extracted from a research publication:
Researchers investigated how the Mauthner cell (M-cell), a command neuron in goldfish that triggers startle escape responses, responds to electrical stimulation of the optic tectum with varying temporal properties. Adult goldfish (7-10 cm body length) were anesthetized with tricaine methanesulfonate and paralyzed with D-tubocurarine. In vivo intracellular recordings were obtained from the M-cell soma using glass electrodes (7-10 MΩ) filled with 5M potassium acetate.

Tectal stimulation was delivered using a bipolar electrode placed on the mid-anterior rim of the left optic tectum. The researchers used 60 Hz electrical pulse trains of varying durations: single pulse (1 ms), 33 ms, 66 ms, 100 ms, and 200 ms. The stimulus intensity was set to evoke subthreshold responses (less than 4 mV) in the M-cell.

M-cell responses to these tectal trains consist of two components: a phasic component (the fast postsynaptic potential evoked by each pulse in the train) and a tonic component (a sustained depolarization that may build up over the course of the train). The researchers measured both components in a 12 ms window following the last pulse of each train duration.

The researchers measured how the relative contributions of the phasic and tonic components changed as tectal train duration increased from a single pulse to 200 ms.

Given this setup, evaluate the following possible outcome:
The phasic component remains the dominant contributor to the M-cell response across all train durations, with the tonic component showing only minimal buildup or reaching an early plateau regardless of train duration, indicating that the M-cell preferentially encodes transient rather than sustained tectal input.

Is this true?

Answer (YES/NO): NO